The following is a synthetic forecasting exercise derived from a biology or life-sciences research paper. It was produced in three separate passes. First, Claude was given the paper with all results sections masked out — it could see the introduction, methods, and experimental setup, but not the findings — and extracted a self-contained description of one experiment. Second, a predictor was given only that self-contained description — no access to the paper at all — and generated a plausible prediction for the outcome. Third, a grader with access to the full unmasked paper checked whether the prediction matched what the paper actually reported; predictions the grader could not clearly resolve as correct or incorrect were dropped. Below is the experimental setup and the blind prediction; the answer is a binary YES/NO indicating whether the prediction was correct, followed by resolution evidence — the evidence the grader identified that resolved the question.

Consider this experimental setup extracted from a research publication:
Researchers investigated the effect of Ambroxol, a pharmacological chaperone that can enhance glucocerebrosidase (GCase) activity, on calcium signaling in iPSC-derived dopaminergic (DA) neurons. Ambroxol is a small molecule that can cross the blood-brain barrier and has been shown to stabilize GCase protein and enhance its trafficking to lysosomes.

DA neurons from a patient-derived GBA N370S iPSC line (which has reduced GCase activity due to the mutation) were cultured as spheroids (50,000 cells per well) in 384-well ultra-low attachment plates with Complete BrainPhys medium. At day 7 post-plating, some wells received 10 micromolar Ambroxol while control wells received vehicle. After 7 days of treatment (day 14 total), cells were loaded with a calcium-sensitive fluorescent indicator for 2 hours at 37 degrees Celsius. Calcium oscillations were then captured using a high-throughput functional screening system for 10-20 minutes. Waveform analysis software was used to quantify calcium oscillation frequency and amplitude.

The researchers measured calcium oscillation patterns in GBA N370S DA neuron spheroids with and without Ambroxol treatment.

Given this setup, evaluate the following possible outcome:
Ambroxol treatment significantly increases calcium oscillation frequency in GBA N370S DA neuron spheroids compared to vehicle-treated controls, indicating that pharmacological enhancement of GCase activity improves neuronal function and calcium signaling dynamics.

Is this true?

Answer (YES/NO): YES